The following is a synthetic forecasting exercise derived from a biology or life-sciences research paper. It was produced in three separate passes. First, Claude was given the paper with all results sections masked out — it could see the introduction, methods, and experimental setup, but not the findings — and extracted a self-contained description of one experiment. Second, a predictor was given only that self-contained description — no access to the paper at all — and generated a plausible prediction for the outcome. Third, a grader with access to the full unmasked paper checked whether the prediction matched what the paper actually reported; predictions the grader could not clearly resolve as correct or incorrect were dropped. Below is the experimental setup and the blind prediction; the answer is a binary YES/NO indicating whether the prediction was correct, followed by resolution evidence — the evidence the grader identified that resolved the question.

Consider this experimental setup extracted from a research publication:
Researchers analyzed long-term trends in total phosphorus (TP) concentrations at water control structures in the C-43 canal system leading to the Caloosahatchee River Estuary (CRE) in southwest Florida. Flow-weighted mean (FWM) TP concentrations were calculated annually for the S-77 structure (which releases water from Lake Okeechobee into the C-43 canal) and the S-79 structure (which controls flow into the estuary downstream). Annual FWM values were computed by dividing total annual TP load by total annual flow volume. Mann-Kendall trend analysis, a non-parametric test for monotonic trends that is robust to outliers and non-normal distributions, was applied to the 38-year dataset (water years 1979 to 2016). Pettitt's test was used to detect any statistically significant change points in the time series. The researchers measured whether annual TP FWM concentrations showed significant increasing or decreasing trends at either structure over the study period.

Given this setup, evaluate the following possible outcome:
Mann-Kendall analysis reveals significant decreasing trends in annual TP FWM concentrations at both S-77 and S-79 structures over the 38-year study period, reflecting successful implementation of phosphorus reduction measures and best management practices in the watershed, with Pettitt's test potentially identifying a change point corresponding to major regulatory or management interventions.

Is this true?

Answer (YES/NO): NO